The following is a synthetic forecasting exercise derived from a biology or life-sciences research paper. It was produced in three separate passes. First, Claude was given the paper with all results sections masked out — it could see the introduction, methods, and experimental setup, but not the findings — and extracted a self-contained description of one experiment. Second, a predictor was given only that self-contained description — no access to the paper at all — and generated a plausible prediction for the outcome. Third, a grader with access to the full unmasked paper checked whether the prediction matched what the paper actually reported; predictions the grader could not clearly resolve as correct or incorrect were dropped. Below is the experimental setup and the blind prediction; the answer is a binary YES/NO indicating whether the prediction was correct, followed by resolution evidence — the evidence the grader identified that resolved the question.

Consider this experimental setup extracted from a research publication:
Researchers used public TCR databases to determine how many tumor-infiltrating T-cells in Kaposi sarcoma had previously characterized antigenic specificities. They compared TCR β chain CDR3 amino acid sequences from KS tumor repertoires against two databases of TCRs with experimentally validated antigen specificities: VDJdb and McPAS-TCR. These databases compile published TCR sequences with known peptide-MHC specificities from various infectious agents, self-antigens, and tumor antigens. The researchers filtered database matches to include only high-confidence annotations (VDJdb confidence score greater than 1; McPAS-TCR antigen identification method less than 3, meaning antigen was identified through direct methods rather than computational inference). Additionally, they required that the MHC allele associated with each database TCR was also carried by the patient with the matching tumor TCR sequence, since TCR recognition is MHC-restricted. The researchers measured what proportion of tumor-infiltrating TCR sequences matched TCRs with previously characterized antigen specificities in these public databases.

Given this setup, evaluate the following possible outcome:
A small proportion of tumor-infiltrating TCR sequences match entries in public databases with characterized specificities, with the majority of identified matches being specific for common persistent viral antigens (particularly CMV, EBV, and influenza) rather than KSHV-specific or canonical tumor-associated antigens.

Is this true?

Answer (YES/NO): YES